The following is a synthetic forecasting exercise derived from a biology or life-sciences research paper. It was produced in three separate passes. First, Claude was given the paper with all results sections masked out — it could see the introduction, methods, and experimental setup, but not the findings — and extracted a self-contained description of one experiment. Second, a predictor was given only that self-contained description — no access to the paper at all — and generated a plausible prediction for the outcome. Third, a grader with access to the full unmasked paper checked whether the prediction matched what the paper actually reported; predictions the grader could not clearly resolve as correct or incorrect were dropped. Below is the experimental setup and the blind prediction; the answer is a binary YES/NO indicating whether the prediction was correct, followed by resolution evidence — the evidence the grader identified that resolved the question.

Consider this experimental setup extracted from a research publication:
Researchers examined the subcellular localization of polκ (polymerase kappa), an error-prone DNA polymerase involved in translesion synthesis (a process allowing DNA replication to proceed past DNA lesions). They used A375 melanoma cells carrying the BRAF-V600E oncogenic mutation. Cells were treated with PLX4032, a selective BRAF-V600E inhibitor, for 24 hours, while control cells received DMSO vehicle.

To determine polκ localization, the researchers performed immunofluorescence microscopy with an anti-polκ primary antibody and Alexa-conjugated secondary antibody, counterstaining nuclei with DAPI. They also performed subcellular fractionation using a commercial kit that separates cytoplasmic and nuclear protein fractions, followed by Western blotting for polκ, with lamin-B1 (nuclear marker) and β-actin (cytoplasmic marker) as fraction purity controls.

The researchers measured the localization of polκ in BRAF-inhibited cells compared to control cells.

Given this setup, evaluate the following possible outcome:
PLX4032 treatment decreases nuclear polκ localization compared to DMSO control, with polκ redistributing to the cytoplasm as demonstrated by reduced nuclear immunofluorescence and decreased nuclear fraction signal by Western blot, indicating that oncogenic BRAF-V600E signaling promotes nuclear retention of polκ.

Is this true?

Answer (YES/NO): NO